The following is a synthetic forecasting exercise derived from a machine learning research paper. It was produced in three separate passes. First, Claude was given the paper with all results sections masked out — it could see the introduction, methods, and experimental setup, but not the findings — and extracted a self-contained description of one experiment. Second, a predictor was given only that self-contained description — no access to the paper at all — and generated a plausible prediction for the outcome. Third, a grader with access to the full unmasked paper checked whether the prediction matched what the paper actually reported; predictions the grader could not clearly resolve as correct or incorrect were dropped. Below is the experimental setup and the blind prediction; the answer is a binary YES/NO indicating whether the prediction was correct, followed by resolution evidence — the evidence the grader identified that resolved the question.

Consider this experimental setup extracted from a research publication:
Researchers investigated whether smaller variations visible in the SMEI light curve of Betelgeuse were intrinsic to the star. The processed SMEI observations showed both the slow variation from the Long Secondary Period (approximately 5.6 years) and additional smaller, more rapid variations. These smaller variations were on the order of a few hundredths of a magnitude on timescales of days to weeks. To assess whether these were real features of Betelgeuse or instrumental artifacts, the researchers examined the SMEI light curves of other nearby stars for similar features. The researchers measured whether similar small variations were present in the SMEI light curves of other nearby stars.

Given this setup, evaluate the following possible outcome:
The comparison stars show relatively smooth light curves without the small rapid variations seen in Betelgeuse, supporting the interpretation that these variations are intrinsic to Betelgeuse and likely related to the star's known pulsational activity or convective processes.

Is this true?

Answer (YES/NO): NO